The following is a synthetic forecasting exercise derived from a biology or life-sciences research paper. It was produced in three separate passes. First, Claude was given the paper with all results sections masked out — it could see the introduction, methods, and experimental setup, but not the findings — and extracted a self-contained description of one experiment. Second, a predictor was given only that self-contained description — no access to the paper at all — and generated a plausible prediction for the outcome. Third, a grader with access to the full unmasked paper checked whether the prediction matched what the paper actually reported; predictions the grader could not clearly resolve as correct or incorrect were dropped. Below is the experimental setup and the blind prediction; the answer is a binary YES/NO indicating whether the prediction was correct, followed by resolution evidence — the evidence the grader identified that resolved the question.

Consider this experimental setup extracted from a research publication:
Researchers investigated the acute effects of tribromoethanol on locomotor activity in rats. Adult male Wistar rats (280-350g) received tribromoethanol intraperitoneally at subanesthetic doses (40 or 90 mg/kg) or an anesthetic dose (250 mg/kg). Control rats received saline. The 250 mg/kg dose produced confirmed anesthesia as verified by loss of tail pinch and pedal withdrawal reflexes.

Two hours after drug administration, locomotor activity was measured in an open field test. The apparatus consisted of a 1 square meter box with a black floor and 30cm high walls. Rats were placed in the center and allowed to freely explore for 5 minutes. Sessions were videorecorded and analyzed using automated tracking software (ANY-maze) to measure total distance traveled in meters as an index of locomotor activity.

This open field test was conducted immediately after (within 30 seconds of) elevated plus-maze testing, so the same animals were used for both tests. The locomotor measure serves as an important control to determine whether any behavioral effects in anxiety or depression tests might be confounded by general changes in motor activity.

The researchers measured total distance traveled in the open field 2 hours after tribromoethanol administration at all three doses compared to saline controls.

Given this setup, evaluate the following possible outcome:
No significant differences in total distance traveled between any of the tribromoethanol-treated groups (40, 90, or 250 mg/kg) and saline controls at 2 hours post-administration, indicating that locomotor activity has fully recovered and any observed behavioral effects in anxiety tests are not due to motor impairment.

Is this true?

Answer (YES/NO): YES